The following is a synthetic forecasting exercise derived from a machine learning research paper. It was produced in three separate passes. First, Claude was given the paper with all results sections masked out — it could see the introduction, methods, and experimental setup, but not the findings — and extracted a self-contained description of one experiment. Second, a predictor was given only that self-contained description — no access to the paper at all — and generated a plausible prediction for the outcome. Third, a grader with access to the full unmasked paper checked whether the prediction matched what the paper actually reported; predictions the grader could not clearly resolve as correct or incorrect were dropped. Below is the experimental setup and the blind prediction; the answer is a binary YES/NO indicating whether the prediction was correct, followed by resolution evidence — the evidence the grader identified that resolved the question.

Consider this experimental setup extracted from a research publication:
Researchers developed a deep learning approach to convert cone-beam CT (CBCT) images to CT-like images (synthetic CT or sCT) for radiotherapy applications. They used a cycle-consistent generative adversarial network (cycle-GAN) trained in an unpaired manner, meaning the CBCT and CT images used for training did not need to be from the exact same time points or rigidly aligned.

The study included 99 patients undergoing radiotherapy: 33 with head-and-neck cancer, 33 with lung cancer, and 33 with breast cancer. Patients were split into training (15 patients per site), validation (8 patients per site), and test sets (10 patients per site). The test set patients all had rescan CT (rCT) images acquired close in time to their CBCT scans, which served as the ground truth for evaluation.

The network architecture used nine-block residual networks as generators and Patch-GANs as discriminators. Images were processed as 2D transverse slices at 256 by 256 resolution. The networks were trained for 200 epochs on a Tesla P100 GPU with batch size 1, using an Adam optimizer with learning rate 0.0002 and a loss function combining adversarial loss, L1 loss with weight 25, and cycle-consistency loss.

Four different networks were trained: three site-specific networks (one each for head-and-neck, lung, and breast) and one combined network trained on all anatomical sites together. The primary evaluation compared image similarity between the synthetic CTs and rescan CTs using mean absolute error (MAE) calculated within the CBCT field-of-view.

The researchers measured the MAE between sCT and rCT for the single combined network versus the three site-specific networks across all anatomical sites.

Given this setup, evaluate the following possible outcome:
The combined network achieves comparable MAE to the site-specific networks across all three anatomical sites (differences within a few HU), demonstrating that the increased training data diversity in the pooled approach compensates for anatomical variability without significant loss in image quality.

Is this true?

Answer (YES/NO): YES